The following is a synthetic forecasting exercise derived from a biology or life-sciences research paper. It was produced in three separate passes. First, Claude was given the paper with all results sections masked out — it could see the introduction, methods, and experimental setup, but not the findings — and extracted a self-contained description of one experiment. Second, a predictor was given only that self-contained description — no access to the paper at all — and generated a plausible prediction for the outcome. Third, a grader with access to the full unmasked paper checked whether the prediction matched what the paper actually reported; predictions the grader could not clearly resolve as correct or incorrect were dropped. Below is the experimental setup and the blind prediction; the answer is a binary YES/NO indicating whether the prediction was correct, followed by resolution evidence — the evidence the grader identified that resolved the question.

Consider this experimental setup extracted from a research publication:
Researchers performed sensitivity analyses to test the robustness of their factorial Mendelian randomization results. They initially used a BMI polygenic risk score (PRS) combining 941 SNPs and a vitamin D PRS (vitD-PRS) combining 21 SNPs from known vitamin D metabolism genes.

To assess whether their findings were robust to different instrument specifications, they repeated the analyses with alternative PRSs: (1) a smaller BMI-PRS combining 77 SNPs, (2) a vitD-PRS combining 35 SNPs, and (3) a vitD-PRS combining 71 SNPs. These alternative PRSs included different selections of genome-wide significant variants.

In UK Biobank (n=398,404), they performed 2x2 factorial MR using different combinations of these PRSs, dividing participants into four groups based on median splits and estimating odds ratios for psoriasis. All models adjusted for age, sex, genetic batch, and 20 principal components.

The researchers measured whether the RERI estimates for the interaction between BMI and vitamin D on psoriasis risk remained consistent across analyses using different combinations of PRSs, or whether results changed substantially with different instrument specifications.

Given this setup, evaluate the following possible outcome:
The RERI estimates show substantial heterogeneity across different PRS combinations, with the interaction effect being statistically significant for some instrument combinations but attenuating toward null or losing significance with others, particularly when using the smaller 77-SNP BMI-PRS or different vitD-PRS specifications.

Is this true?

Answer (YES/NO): NO